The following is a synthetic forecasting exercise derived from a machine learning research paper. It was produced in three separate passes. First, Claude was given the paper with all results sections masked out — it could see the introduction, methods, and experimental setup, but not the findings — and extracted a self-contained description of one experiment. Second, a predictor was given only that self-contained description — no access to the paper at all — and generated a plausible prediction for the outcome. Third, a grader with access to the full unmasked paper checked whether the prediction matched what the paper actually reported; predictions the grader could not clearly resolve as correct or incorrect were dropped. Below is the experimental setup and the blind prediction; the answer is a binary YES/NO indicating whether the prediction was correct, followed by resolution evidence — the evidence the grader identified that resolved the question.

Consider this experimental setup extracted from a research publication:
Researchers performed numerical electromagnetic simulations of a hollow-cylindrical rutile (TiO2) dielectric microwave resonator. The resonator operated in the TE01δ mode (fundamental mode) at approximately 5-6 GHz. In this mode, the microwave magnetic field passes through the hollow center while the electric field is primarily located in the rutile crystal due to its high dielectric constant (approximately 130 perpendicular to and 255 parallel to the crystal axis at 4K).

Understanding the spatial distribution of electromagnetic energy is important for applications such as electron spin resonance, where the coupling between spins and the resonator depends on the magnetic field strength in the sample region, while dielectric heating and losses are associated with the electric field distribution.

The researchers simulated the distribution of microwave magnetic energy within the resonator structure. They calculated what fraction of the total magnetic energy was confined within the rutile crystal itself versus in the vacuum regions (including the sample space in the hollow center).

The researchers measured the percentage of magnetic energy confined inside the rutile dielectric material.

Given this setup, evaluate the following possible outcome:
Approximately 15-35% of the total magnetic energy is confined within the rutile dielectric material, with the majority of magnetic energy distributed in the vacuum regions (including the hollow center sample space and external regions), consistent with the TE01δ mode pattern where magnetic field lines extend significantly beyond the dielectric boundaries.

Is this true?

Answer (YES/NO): NO